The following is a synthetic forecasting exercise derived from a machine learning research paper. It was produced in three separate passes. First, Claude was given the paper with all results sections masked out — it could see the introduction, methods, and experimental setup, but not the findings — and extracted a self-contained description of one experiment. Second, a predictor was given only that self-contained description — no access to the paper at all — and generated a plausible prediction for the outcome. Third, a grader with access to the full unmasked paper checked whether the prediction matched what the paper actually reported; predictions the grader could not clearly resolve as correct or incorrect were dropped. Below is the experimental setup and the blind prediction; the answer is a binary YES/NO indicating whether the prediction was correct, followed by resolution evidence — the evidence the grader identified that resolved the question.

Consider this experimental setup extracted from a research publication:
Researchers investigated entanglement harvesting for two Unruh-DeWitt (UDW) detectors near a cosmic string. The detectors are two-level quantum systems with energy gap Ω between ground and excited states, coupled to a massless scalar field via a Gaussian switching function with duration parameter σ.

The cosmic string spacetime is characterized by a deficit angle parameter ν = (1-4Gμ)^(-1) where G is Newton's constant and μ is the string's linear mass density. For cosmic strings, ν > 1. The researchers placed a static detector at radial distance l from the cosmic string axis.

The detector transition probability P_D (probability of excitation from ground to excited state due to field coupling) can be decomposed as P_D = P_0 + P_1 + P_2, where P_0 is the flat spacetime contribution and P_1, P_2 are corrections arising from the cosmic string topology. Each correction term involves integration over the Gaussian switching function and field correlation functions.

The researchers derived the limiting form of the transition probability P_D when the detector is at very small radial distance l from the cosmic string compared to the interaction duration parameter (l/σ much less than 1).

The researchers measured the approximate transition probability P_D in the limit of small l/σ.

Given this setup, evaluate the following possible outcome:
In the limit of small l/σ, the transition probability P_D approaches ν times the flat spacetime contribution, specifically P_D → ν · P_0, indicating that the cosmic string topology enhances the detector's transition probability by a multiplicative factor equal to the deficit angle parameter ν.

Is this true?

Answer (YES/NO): YES